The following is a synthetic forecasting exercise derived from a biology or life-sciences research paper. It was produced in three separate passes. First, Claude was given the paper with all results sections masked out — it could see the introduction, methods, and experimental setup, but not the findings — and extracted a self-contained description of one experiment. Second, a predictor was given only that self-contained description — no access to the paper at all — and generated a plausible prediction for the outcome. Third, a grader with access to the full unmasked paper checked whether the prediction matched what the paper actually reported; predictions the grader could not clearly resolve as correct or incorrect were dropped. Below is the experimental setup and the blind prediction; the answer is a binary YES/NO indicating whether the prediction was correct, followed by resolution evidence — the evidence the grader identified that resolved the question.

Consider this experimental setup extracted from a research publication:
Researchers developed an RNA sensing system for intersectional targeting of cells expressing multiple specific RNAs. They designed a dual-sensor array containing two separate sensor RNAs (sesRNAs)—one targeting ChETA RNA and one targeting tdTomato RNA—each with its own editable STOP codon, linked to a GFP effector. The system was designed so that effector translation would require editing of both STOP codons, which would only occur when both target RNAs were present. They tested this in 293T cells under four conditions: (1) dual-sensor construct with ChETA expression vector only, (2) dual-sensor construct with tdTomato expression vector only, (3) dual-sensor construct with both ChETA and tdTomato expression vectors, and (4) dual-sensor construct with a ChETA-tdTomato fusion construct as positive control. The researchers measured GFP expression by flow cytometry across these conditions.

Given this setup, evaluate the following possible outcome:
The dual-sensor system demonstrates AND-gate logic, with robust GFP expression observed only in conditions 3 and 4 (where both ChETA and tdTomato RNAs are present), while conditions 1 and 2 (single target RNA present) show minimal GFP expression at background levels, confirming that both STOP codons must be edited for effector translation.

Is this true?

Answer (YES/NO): YES